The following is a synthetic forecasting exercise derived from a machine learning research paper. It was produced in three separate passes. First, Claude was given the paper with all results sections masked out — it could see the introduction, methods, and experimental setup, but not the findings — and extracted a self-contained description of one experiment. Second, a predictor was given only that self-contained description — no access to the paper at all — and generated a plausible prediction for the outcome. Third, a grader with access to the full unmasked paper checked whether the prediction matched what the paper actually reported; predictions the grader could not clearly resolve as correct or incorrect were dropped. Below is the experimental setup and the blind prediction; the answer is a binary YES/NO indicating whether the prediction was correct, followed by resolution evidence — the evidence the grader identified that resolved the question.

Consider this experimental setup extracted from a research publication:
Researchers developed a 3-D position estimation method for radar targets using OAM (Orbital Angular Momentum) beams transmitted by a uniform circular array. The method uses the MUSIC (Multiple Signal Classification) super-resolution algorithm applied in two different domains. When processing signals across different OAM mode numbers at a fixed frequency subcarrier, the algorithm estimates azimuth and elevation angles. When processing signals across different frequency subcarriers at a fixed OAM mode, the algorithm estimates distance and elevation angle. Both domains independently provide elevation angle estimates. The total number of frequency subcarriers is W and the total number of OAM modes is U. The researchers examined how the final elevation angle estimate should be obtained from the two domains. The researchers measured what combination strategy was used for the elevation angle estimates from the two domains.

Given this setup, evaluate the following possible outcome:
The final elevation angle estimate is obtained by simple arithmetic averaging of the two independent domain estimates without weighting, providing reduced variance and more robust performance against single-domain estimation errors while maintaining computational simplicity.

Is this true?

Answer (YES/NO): NO